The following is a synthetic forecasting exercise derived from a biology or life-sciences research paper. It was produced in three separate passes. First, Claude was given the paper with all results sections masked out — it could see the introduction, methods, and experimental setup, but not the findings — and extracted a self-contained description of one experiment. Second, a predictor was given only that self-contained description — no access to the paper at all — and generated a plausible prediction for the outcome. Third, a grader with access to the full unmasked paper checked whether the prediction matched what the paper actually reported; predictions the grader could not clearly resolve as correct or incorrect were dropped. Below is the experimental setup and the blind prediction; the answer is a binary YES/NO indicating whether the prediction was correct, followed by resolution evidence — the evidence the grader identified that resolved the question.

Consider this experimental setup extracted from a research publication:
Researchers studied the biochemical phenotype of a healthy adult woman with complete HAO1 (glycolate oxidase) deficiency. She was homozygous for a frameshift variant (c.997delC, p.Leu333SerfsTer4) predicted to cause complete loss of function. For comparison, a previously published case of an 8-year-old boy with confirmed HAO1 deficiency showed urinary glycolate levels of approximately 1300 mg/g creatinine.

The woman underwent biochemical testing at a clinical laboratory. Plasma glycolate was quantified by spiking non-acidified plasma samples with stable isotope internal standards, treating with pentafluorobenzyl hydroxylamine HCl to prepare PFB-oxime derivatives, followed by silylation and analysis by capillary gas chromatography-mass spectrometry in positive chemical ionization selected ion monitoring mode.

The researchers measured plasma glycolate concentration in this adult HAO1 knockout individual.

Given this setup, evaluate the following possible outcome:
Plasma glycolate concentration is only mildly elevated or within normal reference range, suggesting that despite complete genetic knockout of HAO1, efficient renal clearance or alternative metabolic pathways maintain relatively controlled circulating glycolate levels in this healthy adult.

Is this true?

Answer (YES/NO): NO